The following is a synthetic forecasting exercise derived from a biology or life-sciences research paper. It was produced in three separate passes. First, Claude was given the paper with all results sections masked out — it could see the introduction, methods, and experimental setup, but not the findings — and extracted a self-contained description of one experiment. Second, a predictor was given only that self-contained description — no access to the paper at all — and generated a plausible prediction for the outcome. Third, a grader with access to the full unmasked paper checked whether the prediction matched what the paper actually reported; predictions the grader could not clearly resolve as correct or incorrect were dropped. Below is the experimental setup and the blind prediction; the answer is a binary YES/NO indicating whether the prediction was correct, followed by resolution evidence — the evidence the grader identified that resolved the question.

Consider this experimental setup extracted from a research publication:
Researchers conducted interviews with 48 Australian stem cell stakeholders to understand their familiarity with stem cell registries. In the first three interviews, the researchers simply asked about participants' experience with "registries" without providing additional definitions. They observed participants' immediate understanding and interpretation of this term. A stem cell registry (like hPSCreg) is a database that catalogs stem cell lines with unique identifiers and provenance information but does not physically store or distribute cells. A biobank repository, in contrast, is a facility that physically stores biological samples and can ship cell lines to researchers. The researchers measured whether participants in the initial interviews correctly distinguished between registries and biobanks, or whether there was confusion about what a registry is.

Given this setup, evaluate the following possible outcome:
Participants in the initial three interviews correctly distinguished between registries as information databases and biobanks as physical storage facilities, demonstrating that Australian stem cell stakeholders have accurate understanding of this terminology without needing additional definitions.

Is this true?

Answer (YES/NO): NO